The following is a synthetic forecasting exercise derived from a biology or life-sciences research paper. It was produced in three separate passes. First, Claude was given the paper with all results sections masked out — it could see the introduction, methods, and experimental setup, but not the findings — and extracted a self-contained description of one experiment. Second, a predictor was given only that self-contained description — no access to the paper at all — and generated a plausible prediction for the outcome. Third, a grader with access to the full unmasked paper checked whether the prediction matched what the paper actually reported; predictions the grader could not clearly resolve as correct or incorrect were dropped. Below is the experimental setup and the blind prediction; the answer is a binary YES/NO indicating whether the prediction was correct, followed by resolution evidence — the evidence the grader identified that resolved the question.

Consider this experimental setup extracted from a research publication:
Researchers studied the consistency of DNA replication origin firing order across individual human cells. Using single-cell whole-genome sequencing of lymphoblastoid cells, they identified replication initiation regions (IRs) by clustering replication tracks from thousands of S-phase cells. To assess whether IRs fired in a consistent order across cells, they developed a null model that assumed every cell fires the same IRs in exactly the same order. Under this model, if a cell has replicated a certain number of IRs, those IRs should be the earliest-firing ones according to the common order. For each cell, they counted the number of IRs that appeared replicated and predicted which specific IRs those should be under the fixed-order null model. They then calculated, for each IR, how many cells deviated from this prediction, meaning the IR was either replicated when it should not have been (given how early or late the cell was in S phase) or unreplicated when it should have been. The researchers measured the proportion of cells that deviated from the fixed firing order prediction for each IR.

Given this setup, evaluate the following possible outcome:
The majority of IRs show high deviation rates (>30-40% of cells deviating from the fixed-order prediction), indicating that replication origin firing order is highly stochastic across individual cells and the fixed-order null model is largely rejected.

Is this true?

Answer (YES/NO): NO